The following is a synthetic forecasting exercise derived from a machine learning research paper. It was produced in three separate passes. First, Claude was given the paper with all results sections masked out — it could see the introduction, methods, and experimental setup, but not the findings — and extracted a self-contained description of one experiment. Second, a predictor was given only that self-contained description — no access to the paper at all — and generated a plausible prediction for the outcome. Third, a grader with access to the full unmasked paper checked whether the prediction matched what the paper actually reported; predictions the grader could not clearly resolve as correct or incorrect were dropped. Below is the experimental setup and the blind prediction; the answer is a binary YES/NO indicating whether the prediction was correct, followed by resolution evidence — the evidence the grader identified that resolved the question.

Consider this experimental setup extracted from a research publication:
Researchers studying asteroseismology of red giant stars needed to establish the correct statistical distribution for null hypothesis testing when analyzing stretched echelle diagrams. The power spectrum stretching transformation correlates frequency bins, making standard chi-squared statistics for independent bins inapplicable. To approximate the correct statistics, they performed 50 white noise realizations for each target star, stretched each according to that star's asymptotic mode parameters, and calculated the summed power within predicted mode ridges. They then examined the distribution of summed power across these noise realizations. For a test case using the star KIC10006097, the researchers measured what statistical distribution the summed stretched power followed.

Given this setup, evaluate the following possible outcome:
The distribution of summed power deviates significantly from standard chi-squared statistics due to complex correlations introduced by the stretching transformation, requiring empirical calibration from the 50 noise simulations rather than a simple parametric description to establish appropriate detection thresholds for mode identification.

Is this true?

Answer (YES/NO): NO